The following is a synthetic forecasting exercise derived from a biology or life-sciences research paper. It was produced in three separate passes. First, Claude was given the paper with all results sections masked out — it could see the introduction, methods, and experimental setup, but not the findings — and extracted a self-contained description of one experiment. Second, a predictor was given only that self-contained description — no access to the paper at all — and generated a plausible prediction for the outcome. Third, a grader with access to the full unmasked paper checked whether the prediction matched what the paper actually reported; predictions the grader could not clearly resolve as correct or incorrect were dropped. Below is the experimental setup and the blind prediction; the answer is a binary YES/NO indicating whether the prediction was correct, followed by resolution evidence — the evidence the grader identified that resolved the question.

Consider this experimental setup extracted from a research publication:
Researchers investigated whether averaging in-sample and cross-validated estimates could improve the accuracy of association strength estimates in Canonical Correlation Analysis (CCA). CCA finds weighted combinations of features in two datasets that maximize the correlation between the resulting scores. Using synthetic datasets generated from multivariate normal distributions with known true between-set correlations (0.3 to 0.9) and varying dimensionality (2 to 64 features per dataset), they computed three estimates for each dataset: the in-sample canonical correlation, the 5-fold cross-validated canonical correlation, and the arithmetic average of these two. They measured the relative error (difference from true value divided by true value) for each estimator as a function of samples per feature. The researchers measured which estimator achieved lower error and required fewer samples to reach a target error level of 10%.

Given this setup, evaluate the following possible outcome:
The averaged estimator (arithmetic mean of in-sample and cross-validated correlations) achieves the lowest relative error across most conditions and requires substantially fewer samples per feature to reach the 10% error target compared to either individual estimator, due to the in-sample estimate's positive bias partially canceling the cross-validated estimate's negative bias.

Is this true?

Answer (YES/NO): YES